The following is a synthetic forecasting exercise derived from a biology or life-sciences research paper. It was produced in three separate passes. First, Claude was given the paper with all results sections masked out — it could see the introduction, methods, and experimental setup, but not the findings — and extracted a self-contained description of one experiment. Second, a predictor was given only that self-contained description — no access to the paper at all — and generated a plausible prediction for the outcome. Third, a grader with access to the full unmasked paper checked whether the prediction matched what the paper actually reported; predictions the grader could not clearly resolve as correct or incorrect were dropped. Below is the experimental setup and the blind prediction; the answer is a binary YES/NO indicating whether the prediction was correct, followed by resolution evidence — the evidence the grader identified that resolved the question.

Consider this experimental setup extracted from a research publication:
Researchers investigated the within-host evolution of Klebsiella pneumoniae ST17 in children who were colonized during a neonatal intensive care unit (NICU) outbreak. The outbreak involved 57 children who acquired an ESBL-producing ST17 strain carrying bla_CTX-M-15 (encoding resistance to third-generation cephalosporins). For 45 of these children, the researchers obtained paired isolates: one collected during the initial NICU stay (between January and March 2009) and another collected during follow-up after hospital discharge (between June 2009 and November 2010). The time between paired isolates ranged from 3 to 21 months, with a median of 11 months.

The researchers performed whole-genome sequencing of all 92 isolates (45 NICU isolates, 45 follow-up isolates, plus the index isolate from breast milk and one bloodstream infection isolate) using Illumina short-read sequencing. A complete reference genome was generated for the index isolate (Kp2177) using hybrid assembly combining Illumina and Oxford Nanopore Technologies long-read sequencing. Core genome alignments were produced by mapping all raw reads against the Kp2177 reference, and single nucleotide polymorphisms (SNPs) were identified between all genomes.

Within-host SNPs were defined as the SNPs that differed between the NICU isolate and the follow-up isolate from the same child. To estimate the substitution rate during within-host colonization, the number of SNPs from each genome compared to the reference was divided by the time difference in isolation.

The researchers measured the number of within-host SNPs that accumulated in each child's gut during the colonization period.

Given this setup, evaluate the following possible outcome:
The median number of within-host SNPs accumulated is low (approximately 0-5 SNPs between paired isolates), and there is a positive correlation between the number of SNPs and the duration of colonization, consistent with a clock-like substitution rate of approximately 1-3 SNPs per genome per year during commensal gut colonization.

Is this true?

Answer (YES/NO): NO